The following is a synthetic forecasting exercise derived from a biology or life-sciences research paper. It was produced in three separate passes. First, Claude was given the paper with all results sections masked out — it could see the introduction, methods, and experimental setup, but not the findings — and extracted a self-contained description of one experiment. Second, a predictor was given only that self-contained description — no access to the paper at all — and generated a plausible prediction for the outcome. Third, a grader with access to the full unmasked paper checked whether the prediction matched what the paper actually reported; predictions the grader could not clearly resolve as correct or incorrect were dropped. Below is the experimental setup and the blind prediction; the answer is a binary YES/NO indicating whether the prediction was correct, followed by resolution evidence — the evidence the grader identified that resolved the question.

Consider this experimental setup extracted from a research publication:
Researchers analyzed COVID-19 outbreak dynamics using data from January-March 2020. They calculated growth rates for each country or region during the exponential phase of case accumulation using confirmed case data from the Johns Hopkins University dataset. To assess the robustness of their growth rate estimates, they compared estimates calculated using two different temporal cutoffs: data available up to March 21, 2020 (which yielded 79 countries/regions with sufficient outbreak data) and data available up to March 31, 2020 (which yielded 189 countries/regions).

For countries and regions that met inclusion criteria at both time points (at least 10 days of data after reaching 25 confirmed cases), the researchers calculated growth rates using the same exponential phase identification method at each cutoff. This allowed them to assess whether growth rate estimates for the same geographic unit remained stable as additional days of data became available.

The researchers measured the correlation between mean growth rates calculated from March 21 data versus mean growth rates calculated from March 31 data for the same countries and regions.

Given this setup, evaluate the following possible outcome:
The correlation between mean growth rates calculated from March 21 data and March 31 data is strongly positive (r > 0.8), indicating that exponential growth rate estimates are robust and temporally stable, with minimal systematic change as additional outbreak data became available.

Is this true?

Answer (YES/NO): YES